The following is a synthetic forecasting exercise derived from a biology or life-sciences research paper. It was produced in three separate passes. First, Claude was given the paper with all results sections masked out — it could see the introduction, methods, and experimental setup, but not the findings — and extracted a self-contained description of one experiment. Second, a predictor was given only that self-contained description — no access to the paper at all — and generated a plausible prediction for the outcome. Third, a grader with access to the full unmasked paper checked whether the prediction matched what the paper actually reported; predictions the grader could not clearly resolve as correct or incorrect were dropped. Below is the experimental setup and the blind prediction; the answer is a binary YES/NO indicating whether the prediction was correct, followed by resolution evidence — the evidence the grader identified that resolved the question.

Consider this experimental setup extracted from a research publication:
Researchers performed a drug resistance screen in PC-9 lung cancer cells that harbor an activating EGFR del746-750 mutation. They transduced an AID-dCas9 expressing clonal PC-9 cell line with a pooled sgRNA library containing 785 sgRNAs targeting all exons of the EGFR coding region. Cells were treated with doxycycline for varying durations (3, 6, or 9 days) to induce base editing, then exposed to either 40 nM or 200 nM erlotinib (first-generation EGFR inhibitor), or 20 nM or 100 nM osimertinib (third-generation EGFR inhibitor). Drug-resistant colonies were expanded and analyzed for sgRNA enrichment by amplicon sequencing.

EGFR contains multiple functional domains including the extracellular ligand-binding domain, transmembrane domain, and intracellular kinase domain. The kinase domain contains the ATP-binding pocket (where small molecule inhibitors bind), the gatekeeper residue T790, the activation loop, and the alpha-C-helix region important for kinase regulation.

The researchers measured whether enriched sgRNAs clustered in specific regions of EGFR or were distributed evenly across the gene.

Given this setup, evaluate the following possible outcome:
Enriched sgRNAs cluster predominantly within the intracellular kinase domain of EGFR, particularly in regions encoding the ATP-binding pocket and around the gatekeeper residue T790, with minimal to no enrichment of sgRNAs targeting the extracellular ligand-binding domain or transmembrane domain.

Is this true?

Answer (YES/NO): YES